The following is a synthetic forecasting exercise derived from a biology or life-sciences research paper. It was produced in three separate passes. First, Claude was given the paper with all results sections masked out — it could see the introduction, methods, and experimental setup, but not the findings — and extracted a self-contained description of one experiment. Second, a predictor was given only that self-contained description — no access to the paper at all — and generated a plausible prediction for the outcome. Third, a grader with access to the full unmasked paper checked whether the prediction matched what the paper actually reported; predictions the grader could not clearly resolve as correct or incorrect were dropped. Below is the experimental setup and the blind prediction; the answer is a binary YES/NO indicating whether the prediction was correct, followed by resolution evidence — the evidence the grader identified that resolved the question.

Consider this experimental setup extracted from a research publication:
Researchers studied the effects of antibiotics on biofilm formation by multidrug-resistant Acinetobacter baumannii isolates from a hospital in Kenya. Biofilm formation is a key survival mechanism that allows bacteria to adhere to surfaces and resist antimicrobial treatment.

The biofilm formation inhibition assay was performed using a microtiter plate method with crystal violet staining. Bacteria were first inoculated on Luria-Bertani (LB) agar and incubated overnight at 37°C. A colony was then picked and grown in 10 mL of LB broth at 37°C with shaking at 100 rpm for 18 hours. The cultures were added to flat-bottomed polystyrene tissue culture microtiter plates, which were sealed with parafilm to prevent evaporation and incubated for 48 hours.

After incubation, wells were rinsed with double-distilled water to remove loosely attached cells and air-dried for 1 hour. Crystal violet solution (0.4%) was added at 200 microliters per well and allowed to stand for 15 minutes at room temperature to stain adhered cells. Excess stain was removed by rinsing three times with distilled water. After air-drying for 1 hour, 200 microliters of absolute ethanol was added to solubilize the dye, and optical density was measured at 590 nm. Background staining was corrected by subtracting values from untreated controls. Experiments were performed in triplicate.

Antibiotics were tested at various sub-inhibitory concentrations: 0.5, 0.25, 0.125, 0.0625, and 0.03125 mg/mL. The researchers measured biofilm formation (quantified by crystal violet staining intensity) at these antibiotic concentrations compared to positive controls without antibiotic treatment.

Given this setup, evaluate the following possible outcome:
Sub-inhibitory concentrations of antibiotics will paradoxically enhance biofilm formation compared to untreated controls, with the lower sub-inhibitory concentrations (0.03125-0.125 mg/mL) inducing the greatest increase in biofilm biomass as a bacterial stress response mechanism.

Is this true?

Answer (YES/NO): NO